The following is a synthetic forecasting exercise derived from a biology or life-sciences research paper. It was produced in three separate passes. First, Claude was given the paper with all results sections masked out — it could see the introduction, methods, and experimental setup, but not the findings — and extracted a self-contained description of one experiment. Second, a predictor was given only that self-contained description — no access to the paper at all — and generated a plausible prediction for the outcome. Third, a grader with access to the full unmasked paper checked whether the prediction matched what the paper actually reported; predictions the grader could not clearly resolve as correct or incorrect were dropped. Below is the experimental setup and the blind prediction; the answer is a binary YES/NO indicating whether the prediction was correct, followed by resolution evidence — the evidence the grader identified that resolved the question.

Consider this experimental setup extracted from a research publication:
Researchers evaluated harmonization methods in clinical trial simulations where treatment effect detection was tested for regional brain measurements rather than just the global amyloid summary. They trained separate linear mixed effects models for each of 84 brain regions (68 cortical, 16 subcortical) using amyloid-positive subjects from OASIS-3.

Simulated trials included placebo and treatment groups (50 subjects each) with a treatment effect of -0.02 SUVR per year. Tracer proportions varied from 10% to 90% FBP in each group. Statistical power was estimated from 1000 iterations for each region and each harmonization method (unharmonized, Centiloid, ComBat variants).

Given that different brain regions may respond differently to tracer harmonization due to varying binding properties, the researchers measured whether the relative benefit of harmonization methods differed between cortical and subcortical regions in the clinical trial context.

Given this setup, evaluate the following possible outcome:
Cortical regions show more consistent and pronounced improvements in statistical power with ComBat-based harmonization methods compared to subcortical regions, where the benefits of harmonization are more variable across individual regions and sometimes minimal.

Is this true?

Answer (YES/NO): NO